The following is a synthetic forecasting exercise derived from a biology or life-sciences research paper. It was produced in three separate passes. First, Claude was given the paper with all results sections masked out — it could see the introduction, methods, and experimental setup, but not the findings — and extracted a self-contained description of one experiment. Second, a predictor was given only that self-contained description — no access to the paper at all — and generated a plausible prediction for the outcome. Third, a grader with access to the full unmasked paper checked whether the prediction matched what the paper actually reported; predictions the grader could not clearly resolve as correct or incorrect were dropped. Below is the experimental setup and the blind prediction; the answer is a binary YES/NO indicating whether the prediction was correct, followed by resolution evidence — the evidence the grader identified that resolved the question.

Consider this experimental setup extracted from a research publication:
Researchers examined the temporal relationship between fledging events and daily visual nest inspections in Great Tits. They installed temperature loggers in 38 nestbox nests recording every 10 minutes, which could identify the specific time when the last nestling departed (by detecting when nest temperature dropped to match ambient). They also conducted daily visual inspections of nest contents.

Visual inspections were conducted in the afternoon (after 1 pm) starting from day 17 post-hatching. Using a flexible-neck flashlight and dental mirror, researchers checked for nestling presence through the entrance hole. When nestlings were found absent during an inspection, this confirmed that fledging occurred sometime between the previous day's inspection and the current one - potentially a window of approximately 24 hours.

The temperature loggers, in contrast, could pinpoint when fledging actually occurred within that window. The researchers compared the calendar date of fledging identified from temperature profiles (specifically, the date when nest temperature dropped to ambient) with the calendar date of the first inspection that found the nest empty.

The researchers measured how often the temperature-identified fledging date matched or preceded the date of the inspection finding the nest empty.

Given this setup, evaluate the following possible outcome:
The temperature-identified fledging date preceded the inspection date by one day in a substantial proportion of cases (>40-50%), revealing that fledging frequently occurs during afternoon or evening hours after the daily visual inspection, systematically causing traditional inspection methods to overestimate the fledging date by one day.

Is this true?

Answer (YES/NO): NO